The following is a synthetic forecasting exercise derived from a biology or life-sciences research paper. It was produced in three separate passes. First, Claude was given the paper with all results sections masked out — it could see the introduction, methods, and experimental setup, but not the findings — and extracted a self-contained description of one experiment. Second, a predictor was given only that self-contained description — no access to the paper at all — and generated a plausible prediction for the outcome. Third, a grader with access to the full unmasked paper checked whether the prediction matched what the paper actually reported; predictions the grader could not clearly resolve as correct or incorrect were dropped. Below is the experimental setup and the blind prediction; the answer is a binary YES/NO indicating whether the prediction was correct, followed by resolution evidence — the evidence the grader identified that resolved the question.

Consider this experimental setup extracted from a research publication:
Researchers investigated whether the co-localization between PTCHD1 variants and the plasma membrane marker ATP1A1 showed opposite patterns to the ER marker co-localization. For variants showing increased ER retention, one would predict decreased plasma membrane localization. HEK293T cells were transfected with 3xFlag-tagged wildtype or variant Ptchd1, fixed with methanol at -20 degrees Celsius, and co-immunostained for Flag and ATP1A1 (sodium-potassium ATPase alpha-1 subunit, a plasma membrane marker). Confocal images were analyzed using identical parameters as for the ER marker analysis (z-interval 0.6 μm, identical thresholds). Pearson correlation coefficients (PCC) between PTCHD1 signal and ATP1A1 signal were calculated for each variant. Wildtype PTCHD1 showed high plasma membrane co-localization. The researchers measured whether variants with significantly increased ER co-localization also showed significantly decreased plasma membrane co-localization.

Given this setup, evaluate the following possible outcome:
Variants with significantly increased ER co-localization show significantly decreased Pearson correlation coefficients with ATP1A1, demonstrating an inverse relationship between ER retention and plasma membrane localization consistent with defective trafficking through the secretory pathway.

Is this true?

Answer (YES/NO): NO